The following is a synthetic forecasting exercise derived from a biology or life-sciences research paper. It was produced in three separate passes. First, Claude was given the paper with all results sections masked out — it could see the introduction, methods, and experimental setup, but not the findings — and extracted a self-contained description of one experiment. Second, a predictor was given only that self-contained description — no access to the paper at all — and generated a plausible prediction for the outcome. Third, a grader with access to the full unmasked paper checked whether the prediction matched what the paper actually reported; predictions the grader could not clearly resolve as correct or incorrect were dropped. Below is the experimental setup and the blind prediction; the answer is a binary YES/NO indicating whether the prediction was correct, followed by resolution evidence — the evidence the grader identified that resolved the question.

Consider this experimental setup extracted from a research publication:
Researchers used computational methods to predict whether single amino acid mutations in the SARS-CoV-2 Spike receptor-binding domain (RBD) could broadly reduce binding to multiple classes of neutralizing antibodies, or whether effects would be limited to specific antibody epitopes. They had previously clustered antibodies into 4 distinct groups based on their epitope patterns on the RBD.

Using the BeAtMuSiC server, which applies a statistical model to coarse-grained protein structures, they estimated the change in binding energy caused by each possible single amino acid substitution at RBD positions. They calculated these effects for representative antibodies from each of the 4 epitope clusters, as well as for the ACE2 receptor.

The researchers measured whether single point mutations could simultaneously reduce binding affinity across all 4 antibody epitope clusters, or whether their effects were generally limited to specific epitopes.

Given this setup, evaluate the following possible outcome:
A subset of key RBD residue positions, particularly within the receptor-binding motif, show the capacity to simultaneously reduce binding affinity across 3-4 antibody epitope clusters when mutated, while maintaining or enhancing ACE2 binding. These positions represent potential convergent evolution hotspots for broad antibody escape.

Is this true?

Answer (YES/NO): NO